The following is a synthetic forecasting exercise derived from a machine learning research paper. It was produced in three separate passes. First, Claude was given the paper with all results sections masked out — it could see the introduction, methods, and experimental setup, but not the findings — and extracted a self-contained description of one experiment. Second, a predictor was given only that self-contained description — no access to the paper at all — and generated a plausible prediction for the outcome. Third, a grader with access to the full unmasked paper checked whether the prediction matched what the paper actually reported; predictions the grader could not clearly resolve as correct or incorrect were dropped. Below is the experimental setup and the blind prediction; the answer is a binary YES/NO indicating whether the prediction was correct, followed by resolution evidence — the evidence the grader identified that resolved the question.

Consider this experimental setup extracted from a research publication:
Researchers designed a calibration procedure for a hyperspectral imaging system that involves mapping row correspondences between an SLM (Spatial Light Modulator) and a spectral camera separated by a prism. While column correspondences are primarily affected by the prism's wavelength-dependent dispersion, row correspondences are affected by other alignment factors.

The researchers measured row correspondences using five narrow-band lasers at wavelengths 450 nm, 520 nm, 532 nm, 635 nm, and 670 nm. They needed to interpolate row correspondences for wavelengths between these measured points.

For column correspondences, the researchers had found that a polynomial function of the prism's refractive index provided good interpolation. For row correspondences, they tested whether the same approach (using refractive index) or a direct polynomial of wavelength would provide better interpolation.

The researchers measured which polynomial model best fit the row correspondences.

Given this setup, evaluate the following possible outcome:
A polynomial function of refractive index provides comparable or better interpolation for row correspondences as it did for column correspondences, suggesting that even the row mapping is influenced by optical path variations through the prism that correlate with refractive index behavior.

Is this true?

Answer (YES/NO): NO